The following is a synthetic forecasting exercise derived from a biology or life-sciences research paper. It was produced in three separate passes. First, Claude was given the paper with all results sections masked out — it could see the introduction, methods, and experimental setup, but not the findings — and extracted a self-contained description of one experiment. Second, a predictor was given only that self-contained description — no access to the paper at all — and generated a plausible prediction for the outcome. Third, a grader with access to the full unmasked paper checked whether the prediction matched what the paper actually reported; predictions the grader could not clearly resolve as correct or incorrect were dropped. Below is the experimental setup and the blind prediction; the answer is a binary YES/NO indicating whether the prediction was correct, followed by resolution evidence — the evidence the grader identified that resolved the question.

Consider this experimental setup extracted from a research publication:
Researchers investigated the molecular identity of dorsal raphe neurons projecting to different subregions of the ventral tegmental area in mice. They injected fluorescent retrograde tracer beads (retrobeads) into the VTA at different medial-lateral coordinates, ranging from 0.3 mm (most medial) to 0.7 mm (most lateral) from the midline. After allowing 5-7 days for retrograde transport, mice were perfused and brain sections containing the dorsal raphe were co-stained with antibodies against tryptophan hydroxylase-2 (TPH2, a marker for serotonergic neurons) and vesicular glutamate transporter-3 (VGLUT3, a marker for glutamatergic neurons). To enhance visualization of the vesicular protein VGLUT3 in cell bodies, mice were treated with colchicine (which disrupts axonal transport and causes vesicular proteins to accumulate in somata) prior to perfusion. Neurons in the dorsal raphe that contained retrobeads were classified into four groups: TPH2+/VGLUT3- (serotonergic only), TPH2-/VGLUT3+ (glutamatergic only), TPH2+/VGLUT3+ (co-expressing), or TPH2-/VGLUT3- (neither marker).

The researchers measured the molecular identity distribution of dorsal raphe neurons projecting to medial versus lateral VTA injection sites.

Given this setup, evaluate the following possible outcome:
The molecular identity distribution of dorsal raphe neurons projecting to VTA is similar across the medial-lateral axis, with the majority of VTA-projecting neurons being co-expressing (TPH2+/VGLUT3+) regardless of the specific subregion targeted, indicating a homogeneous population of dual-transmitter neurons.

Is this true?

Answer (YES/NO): NO